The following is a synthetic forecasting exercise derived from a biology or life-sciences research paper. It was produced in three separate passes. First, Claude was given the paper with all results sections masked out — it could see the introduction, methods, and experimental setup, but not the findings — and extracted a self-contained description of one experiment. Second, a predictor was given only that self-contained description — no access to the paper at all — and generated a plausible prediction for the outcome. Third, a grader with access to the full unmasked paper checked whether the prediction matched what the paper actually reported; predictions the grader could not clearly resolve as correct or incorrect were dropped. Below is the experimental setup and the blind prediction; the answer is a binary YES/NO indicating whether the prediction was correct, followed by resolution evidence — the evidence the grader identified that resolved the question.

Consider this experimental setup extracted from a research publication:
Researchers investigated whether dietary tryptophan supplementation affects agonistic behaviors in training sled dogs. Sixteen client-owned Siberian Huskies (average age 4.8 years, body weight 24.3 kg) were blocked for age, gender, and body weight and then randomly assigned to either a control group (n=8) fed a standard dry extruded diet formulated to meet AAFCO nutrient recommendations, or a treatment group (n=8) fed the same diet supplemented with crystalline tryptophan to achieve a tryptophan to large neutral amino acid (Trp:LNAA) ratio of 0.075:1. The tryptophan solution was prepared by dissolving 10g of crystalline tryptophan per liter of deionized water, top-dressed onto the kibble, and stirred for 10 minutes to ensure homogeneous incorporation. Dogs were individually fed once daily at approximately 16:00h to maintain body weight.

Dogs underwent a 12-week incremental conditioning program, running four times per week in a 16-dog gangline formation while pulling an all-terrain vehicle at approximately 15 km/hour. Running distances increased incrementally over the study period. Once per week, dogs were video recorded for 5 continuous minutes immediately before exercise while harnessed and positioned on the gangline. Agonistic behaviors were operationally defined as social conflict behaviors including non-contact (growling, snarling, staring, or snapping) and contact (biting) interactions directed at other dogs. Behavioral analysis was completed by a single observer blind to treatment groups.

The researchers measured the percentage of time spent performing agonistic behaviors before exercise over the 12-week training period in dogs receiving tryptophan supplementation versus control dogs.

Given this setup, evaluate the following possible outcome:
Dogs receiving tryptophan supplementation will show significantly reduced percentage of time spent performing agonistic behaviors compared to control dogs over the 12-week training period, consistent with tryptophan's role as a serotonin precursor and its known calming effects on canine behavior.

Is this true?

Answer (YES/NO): NO